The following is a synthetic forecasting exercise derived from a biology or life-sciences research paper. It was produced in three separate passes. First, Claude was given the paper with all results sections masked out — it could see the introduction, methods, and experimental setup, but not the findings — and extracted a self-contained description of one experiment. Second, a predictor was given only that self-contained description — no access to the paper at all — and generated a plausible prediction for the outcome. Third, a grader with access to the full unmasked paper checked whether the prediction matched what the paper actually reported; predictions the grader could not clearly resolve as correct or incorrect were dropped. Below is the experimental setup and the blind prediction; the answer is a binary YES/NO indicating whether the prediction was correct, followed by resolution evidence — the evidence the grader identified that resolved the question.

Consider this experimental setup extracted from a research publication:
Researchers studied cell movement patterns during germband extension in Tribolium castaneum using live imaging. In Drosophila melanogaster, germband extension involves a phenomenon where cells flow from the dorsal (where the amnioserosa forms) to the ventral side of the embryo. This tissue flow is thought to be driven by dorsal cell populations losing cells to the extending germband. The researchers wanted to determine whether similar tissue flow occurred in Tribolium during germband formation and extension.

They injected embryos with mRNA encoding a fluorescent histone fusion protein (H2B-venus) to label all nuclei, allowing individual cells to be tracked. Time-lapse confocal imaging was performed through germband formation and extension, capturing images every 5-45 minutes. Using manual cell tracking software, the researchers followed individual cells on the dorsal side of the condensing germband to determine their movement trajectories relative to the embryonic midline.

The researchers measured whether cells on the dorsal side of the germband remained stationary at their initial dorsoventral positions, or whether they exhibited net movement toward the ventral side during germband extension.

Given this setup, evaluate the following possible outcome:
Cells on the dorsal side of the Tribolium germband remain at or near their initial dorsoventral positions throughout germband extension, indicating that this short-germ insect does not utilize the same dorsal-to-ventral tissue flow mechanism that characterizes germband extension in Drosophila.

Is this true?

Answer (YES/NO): NO